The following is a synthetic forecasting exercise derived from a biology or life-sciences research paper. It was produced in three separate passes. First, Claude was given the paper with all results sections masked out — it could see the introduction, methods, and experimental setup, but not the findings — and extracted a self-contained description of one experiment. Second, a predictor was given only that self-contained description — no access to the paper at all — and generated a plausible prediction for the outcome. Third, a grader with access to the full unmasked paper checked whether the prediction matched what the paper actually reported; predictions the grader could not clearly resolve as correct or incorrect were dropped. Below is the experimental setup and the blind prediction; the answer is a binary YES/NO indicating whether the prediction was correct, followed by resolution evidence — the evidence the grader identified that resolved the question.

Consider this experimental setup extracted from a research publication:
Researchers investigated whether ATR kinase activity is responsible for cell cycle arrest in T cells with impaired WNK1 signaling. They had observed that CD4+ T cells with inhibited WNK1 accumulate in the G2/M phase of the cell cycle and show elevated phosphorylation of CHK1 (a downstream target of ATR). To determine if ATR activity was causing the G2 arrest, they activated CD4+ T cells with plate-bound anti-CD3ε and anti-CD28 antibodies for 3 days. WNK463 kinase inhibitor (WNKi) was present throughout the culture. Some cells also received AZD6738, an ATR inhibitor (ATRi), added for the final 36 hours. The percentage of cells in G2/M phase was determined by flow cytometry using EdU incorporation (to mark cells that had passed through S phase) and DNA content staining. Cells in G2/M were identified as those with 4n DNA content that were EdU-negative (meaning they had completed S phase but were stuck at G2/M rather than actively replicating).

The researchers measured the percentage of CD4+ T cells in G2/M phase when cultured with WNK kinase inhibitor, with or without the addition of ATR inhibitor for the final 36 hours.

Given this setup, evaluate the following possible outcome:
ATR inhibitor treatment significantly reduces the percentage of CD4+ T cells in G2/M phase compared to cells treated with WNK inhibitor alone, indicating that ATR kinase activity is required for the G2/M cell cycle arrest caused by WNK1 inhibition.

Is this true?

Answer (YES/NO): YES